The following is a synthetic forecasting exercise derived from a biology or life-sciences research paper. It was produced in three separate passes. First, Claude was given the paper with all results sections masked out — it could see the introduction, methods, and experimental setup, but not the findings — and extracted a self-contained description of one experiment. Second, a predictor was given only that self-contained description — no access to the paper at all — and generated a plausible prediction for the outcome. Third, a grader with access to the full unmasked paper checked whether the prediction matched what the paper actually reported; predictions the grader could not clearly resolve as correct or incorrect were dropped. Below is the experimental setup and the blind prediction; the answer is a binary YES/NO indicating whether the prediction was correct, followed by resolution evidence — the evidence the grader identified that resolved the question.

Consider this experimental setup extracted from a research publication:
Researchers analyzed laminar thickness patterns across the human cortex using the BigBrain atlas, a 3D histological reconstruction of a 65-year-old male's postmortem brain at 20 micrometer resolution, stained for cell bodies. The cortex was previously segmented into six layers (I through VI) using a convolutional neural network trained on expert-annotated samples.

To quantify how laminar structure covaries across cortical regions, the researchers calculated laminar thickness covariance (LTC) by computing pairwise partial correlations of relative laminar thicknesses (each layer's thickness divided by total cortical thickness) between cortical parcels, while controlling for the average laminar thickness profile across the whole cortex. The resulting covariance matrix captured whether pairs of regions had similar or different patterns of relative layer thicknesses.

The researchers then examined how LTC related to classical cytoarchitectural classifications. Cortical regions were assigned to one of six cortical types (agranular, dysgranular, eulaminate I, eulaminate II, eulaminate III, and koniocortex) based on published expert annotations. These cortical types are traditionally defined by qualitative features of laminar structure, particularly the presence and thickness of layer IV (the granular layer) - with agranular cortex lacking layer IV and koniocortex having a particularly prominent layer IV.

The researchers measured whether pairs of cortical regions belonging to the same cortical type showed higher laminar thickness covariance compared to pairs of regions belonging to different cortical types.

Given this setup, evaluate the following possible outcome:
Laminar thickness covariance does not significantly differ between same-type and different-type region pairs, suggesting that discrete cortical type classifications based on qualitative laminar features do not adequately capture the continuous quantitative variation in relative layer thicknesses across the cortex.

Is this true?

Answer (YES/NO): YES